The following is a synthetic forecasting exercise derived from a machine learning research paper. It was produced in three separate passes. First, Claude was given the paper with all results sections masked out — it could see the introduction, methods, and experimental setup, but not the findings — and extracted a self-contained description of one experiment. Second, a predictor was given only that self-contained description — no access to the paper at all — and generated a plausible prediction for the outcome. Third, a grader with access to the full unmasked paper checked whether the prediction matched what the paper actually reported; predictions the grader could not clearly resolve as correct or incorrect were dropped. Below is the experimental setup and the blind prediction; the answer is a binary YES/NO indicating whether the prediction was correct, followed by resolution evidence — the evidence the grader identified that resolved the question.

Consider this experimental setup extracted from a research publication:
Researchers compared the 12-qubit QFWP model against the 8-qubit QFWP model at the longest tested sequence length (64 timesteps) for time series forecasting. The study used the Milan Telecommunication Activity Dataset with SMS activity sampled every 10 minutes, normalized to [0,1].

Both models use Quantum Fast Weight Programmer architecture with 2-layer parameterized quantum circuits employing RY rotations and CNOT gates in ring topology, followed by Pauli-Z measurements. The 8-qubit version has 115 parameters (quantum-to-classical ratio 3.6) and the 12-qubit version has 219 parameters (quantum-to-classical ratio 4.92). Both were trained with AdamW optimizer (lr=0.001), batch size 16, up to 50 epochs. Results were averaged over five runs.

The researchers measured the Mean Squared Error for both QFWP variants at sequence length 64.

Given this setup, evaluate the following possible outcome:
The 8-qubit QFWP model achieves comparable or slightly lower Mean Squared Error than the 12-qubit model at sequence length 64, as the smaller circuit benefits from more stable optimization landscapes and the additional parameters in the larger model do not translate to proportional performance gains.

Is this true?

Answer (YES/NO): NO